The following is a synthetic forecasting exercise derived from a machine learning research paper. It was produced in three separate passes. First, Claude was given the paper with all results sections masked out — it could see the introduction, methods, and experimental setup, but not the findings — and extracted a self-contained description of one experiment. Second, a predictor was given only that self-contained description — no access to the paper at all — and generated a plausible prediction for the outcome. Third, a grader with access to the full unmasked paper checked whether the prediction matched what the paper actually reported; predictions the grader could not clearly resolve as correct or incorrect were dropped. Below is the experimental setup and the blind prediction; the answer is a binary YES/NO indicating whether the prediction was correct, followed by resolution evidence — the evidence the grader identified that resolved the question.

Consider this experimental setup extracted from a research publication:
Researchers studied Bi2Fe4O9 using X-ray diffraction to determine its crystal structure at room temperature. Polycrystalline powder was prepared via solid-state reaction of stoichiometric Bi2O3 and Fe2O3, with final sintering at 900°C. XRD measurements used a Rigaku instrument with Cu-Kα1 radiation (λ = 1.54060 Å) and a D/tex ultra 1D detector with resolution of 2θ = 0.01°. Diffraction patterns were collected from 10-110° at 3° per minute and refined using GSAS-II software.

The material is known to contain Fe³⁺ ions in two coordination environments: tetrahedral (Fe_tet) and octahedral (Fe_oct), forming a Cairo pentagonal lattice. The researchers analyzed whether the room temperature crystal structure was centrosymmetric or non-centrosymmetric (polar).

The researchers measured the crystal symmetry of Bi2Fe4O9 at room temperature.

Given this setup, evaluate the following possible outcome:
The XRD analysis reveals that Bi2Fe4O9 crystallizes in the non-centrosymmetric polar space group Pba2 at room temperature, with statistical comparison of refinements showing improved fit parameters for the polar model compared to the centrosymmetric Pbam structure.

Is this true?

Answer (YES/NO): NO